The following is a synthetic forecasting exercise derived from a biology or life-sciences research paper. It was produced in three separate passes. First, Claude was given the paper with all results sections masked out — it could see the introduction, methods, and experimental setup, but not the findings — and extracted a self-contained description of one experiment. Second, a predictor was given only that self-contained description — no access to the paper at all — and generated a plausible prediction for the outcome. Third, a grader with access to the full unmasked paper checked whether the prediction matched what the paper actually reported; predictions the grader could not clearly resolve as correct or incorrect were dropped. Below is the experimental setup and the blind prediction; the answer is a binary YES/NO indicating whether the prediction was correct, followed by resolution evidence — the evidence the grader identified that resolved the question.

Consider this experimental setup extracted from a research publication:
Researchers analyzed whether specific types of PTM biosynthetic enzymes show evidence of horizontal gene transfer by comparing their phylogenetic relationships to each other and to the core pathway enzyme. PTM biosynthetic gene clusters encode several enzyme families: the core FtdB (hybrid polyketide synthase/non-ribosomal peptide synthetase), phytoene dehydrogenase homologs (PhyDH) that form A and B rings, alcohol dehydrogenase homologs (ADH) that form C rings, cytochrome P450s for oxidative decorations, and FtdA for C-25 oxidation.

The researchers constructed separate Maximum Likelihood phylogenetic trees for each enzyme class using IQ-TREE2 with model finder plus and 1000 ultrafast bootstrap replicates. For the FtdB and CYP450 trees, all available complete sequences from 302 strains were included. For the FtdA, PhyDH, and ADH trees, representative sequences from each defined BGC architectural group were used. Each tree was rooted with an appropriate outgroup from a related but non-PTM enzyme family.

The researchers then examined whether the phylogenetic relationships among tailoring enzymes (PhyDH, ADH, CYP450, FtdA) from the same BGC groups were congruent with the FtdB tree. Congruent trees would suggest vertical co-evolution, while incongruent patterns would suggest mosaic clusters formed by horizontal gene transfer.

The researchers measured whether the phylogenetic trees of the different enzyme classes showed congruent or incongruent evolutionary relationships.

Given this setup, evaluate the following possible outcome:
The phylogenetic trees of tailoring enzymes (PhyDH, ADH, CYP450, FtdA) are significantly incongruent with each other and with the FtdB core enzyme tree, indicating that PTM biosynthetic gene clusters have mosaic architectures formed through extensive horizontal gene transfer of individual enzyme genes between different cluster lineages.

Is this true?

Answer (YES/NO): NO